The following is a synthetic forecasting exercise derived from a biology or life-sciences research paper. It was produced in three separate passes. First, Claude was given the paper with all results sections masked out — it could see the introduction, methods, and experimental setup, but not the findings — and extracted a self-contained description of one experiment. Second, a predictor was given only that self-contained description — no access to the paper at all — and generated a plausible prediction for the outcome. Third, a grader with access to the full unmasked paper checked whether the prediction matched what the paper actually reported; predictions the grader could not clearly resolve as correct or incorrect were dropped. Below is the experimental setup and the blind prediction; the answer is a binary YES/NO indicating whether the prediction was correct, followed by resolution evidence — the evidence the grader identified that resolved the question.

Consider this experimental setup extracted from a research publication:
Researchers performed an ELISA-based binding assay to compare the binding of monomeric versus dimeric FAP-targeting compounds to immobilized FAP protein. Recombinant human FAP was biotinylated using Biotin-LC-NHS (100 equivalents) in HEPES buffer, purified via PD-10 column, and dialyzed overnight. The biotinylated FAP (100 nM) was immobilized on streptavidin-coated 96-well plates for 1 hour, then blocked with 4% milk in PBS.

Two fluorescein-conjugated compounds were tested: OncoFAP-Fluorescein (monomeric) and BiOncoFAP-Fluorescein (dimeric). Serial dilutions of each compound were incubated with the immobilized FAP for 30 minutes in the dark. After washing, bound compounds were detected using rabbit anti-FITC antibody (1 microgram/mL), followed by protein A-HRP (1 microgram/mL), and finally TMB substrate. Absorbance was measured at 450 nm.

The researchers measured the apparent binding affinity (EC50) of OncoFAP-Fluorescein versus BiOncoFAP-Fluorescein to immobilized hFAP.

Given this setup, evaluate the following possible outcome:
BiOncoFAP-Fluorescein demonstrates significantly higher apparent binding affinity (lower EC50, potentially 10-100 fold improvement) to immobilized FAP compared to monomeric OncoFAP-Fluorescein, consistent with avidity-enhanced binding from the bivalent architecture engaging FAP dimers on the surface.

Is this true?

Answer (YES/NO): NO